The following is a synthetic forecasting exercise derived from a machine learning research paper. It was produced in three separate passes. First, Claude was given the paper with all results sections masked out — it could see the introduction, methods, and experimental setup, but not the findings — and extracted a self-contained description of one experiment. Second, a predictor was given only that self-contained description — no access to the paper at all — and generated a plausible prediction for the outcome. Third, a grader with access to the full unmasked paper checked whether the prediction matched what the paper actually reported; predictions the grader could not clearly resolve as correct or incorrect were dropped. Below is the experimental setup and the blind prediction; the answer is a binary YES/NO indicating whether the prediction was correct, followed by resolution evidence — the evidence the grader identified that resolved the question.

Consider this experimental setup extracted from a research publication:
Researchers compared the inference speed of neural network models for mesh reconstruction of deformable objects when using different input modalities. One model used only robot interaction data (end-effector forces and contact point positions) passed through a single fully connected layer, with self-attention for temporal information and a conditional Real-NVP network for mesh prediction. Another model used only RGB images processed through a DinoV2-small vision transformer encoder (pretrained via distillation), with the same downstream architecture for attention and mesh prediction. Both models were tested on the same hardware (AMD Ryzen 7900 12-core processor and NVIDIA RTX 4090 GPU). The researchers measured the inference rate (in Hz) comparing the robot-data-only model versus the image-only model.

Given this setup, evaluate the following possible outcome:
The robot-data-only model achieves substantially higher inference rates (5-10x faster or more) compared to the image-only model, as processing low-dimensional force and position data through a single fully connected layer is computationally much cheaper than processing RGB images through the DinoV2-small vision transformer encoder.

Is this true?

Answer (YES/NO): NO